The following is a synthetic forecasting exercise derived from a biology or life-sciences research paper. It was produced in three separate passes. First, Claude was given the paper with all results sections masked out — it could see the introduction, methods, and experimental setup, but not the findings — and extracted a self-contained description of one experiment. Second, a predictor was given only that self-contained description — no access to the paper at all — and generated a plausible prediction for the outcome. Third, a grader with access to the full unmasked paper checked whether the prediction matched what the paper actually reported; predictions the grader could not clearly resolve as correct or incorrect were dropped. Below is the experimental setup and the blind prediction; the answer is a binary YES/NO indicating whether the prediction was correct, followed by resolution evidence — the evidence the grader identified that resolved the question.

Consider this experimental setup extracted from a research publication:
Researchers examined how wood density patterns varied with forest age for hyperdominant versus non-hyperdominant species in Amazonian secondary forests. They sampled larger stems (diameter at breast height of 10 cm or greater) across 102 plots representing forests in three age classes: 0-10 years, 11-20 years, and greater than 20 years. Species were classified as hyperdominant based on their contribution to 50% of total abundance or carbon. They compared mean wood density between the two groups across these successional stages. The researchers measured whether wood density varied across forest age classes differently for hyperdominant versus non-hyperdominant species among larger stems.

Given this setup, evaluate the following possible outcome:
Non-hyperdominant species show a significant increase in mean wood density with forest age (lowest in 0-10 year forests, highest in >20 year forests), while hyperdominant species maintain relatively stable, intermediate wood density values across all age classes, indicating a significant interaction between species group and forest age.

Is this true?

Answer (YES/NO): NO